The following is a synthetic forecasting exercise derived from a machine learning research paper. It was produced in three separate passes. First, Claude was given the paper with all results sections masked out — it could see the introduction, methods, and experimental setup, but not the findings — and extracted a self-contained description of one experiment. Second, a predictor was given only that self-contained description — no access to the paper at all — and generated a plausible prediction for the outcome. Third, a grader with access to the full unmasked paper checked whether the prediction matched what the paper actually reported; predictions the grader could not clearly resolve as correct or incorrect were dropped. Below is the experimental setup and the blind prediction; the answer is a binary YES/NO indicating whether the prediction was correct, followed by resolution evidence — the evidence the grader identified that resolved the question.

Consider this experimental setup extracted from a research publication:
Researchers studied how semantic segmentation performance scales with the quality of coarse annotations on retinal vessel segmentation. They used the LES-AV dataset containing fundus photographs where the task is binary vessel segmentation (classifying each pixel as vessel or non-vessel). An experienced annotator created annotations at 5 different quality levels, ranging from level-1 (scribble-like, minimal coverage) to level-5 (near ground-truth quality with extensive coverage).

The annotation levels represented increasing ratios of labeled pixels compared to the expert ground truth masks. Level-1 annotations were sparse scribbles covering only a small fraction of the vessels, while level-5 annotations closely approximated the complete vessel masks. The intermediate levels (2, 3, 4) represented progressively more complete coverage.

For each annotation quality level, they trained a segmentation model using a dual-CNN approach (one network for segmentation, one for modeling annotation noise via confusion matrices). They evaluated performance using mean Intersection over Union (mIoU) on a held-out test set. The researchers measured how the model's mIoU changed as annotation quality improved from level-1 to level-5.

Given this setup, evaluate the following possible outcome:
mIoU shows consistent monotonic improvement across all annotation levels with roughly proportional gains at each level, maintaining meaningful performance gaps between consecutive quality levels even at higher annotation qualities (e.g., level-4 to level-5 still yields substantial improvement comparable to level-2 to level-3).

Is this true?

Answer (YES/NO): NO